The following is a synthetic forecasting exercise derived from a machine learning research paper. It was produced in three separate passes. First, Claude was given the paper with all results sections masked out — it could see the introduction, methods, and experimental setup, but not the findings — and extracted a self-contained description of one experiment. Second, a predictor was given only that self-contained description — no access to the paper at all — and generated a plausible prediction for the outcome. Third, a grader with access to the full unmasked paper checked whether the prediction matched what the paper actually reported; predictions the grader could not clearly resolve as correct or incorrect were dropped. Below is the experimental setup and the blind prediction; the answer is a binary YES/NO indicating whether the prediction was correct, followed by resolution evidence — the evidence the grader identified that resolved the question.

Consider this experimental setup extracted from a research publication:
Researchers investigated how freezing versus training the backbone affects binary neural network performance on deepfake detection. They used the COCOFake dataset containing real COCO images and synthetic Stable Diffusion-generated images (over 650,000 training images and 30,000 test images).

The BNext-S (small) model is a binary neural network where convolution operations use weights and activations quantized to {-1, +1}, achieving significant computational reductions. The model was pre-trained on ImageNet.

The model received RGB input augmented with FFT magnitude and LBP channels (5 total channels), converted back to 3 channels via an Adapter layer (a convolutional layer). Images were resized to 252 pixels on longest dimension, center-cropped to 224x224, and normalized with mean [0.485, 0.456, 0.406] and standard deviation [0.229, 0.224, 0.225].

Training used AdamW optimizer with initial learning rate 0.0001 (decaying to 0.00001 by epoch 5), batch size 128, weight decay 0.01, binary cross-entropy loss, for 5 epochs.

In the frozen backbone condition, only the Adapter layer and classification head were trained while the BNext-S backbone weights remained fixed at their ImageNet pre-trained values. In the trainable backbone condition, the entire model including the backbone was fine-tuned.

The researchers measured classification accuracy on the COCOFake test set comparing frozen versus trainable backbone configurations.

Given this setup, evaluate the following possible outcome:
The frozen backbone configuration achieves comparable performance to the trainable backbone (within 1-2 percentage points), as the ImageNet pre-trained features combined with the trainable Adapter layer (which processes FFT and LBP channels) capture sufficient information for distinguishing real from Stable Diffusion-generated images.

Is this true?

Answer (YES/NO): NO